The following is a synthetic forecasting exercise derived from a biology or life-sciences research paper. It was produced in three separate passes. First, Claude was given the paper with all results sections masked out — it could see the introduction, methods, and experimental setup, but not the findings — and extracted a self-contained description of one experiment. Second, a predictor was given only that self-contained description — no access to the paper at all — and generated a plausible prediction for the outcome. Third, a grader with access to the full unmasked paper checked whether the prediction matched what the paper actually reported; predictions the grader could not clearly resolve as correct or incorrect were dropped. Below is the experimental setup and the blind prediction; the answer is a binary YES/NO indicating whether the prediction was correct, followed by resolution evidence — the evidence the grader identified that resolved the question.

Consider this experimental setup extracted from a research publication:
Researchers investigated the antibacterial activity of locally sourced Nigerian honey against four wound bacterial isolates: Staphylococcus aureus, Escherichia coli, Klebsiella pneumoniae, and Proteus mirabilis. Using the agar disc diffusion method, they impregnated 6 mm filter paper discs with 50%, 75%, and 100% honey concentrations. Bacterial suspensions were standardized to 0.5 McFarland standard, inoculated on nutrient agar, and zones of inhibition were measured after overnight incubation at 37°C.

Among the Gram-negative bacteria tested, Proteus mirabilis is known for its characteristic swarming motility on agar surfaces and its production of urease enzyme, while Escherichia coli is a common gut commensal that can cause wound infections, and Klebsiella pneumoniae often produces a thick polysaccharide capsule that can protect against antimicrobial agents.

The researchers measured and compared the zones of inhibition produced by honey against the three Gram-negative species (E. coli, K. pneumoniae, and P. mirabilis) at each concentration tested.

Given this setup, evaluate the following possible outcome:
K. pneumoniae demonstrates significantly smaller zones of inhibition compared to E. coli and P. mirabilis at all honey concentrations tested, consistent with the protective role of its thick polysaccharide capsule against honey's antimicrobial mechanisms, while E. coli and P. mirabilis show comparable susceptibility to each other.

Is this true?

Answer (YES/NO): NO